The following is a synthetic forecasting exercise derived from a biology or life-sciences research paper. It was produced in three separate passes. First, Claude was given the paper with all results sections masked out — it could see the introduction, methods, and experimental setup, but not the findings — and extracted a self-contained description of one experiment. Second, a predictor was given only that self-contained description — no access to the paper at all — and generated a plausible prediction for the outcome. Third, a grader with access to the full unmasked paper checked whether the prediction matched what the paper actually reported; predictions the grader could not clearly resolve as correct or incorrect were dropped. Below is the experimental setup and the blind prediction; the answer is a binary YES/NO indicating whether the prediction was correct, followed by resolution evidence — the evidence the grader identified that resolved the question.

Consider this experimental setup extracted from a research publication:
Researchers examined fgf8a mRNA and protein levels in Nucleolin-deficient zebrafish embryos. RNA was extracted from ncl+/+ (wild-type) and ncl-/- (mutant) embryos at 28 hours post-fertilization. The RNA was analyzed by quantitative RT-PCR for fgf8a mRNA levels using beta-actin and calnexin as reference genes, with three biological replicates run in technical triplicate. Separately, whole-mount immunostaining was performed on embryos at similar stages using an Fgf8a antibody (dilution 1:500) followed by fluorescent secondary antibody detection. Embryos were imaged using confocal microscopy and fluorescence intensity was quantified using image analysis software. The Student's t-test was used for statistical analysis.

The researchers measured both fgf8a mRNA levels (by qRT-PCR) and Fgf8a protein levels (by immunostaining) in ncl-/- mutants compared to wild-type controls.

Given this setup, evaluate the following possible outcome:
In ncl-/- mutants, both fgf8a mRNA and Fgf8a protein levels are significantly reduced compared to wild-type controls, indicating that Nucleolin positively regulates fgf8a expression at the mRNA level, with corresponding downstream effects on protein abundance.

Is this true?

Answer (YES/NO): YES